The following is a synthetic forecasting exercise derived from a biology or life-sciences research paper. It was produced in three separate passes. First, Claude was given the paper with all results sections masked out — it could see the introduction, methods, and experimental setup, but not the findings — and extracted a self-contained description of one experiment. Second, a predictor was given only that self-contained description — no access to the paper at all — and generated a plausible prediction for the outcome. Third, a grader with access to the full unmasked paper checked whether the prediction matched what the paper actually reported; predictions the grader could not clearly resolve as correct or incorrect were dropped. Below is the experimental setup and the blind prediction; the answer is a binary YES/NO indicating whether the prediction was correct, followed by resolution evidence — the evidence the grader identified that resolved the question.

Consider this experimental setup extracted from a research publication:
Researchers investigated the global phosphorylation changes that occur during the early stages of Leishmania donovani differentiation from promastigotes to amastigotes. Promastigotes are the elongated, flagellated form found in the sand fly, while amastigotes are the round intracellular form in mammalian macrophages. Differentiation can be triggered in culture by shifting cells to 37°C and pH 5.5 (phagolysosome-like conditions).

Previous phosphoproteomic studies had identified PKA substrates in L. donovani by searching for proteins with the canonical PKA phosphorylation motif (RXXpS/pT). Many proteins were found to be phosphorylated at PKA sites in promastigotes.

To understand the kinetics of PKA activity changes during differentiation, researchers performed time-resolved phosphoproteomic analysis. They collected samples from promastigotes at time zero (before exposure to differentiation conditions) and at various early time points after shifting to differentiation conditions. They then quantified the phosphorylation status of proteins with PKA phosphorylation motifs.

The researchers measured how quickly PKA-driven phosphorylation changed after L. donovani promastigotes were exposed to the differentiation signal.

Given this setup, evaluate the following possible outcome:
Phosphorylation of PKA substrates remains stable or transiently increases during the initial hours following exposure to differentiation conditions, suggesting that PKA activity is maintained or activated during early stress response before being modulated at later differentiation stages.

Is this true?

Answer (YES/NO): NO